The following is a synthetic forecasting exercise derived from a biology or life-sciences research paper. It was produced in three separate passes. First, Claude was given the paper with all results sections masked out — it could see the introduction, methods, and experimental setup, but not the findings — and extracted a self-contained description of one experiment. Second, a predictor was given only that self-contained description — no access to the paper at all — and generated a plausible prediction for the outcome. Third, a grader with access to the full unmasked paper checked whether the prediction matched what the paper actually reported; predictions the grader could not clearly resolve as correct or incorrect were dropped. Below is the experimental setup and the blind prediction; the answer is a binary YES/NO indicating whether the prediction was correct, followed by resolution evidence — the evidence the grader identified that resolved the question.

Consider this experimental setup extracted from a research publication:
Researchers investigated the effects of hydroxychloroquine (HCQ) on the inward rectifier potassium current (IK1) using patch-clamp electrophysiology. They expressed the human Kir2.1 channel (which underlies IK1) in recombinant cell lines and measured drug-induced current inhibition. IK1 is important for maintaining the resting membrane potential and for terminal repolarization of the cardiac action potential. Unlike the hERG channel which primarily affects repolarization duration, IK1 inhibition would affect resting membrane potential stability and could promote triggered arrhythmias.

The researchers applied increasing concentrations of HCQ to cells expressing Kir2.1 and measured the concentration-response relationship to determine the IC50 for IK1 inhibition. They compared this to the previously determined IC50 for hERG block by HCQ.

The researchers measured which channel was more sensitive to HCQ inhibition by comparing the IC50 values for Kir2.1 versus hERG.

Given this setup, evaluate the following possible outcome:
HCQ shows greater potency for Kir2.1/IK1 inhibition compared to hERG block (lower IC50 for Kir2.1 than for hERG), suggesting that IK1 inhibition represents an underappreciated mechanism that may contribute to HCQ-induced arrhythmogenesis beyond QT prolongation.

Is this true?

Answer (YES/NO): NO